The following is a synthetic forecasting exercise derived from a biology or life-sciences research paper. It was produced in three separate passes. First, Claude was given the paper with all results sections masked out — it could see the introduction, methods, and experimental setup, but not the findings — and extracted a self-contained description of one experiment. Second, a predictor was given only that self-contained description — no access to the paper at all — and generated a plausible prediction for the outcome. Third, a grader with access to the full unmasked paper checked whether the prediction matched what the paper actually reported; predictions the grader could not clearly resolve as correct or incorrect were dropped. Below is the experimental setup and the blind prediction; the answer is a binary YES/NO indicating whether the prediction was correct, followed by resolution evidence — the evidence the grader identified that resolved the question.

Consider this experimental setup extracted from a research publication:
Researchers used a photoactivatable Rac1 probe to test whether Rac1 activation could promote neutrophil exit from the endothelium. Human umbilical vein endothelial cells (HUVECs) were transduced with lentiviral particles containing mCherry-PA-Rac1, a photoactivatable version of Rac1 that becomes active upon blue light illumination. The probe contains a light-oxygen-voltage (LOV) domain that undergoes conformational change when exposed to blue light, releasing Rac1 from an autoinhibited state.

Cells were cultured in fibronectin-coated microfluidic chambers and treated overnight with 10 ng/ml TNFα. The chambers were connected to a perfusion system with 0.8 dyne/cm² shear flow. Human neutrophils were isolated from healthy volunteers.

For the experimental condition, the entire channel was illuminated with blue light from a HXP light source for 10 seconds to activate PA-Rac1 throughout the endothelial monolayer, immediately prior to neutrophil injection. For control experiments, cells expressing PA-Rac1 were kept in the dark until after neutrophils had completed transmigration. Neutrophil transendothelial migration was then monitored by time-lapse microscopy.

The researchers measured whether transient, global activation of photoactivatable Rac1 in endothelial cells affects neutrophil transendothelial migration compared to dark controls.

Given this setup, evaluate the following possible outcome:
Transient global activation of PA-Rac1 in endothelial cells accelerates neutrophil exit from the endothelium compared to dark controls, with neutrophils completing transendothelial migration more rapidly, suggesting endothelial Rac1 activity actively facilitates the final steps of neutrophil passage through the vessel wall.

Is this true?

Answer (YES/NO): NO